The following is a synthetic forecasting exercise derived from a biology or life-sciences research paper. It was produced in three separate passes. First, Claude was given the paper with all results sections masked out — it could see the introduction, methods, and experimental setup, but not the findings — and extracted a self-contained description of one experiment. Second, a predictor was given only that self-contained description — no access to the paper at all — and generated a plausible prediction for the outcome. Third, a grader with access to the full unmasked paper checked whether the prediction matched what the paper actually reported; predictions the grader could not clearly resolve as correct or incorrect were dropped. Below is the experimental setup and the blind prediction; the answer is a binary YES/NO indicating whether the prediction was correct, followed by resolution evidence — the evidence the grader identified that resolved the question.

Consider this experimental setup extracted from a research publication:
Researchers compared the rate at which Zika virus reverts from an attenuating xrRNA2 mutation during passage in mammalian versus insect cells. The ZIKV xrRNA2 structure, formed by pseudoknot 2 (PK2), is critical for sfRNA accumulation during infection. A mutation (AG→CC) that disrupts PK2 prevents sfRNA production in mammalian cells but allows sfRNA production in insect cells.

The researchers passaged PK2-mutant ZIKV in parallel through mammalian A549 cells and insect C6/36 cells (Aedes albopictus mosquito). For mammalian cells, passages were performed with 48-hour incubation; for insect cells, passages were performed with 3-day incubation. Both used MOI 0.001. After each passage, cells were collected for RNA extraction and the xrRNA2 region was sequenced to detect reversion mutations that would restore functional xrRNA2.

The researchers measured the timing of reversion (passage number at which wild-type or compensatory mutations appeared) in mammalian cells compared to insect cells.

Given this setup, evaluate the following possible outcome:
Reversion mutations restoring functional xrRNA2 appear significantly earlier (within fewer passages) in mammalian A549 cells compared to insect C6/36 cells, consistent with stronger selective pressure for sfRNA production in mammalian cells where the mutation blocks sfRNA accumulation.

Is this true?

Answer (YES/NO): YES